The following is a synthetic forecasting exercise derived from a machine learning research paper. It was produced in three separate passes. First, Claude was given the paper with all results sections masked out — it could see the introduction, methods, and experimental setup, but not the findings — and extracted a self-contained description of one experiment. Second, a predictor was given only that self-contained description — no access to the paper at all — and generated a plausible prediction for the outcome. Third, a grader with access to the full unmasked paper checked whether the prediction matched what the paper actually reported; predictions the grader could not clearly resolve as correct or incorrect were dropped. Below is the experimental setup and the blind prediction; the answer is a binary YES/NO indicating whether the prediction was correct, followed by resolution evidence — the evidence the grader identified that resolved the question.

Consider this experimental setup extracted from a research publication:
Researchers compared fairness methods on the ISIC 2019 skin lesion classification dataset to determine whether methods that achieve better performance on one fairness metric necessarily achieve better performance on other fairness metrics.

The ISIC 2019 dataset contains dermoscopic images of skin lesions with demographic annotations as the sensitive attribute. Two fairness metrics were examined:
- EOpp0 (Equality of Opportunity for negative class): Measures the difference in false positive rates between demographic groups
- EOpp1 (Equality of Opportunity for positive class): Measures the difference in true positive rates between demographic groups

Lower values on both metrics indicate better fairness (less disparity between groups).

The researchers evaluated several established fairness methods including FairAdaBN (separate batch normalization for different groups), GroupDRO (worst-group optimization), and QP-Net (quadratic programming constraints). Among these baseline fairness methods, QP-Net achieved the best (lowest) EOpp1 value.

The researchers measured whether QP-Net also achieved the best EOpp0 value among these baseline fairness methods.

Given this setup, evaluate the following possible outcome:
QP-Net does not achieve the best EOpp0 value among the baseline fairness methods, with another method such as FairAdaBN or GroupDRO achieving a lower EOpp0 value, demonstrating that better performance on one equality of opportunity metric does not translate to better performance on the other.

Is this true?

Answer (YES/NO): YES